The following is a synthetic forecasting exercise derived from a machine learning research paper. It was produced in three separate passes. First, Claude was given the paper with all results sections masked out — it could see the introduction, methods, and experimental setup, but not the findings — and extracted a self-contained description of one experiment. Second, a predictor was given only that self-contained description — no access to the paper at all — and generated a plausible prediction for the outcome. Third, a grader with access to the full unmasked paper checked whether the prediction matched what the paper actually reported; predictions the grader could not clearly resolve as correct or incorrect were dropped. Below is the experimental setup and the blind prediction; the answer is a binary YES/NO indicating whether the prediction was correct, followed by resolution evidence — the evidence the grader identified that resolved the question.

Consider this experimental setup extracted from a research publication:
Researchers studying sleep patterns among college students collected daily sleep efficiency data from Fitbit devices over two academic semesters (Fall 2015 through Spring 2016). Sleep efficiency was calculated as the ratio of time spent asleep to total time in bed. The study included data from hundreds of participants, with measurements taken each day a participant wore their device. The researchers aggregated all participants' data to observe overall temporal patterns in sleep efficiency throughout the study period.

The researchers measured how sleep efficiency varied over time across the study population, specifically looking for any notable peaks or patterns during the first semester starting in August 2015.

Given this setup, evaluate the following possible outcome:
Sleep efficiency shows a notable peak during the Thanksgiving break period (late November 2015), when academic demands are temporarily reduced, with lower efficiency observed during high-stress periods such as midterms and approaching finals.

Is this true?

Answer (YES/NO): NO